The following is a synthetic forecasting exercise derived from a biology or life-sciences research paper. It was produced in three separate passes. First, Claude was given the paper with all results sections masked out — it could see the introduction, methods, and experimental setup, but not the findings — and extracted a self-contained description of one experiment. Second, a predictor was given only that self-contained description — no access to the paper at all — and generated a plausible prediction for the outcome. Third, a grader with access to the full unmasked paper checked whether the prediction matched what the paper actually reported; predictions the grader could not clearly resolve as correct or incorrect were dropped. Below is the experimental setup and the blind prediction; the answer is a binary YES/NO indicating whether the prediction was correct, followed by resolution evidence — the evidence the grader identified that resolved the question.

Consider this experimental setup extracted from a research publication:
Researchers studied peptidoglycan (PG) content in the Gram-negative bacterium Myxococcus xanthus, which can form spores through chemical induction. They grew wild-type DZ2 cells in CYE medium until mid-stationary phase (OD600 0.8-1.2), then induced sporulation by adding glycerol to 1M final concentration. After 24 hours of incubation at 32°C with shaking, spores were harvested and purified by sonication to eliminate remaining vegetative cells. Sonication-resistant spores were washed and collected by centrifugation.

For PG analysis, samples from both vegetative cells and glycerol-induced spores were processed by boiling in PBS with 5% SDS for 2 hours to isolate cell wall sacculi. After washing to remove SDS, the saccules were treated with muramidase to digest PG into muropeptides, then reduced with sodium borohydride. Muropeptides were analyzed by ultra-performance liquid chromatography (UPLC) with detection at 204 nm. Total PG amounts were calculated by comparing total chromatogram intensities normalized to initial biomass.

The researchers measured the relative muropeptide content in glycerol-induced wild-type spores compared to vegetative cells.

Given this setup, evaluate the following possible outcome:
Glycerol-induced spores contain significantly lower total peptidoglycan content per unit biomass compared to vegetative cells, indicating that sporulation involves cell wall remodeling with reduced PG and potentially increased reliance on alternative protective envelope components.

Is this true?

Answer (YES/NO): YES